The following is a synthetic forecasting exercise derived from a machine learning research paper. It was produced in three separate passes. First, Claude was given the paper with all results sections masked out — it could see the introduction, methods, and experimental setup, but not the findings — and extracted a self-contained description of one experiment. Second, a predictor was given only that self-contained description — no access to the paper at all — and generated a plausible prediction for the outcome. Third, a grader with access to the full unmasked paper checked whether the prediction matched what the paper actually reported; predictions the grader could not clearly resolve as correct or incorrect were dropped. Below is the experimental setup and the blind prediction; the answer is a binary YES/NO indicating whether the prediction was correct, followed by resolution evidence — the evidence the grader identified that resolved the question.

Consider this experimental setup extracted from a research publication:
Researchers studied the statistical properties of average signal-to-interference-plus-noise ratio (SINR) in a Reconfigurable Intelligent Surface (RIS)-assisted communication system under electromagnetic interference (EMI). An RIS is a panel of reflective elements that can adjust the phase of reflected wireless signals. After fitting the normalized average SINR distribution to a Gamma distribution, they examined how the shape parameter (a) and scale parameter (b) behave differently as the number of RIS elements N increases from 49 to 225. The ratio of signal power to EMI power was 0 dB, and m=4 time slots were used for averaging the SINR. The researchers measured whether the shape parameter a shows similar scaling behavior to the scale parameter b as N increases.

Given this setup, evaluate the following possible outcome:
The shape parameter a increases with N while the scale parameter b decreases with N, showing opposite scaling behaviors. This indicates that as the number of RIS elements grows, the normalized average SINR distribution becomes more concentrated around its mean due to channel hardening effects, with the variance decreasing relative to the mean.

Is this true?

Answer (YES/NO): NO